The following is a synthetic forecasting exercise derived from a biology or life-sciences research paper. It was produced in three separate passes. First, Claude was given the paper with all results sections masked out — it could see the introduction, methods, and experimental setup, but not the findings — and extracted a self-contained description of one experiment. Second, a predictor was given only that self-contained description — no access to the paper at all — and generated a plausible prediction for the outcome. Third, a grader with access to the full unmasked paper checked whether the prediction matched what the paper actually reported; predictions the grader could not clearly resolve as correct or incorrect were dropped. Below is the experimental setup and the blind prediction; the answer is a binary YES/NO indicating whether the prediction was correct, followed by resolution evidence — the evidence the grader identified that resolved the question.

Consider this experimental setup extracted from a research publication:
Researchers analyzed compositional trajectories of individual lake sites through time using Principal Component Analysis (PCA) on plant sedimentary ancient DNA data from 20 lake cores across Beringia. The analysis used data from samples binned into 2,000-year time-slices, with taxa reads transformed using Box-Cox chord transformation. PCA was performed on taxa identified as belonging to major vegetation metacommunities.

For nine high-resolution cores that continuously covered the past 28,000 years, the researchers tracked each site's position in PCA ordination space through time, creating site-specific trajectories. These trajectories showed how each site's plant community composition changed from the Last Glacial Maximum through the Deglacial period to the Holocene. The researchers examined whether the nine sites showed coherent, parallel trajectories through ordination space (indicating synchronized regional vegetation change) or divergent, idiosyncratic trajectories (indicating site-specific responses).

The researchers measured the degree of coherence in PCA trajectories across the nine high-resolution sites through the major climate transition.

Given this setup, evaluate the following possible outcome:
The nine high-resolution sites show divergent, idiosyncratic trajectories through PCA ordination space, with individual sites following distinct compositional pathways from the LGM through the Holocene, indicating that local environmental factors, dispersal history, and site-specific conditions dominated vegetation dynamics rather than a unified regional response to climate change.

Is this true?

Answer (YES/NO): NO